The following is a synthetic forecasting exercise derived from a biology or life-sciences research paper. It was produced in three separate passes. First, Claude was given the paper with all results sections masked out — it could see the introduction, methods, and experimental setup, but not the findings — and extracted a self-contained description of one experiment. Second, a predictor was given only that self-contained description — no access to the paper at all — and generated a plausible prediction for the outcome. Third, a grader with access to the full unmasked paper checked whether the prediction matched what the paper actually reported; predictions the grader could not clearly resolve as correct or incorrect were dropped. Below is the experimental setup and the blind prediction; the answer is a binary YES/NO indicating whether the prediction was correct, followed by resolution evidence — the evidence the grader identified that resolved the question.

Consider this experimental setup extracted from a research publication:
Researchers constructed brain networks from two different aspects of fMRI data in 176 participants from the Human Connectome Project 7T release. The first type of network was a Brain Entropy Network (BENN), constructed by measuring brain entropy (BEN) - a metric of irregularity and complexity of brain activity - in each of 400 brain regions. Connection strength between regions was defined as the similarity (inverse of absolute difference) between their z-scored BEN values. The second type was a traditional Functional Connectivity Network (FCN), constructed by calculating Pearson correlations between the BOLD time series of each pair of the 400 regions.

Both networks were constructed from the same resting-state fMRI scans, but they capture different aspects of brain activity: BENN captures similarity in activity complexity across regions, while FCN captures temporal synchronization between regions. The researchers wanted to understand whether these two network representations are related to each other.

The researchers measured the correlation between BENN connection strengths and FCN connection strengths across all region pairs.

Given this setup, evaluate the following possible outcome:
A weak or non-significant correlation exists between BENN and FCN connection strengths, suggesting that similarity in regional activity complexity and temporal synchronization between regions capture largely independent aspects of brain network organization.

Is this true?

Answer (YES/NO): NO